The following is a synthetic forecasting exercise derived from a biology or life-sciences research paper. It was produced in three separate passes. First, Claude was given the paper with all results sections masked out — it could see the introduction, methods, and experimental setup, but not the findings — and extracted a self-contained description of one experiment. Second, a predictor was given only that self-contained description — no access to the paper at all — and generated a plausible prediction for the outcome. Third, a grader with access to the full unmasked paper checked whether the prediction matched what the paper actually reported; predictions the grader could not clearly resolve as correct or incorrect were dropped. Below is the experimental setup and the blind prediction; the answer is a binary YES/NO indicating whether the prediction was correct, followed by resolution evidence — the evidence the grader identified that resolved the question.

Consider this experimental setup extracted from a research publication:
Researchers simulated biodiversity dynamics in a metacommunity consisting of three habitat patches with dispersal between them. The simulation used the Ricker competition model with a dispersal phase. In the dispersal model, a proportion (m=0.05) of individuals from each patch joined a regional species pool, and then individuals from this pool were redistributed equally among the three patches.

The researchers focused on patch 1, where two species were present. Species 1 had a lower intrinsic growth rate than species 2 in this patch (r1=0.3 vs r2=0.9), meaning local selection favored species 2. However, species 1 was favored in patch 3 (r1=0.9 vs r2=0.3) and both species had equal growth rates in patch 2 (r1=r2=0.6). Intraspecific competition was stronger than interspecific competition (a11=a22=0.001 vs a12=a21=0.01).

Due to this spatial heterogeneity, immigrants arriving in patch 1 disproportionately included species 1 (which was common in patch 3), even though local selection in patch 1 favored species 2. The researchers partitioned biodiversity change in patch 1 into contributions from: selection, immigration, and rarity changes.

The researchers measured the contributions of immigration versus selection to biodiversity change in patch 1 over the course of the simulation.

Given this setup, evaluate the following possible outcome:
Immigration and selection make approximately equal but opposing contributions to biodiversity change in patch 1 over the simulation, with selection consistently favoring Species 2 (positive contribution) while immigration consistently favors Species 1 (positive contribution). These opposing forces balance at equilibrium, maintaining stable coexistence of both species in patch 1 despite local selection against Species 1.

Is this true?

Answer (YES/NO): NO